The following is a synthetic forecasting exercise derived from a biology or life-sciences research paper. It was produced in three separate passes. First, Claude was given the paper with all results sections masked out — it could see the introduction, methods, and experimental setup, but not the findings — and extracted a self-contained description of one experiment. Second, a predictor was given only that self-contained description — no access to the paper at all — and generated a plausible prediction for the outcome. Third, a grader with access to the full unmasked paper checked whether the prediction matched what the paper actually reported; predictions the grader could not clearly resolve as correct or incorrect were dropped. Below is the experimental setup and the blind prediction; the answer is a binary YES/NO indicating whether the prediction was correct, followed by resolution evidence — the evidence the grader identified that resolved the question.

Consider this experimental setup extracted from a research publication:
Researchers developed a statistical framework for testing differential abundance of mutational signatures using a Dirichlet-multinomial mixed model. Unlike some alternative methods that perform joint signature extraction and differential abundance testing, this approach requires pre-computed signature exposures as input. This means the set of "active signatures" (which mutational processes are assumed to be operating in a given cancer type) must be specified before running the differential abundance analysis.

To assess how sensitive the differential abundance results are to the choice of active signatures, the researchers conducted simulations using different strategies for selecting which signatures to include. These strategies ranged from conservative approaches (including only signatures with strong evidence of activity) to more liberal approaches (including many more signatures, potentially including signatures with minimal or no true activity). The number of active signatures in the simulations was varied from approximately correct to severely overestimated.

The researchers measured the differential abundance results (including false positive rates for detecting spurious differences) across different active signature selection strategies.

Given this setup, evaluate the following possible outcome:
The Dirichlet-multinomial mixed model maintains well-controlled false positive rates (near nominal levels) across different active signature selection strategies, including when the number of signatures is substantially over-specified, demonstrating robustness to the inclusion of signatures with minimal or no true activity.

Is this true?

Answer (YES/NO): NO